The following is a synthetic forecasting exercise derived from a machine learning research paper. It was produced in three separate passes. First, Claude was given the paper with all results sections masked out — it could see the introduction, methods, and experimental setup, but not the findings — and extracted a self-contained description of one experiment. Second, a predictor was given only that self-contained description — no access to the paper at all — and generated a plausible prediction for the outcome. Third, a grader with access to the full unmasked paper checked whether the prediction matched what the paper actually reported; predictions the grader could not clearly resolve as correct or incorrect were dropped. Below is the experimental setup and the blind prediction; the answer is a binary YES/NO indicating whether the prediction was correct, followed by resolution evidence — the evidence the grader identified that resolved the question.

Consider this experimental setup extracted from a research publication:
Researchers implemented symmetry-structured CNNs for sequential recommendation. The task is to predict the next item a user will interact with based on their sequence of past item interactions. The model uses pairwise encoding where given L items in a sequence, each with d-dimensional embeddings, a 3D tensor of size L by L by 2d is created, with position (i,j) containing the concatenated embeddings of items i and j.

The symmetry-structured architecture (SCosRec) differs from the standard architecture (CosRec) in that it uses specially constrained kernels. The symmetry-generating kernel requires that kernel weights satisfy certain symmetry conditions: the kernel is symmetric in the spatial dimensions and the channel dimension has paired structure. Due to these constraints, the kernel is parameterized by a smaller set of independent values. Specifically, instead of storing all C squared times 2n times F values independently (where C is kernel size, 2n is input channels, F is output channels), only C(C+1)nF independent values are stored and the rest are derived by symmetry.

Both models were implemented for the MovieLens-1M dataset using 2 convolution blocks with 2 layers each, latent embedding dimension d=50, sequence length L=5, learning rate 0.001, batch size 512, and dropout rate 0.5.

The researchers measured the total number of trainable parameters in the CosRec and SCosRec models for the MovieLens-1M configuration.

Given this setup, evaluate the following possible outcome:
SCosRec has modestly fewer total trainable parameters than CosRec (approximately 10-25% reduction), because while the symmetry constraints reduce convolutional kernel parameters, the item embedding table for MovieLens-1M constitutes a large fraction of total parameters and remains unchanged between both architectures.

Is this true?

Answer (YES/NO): YES